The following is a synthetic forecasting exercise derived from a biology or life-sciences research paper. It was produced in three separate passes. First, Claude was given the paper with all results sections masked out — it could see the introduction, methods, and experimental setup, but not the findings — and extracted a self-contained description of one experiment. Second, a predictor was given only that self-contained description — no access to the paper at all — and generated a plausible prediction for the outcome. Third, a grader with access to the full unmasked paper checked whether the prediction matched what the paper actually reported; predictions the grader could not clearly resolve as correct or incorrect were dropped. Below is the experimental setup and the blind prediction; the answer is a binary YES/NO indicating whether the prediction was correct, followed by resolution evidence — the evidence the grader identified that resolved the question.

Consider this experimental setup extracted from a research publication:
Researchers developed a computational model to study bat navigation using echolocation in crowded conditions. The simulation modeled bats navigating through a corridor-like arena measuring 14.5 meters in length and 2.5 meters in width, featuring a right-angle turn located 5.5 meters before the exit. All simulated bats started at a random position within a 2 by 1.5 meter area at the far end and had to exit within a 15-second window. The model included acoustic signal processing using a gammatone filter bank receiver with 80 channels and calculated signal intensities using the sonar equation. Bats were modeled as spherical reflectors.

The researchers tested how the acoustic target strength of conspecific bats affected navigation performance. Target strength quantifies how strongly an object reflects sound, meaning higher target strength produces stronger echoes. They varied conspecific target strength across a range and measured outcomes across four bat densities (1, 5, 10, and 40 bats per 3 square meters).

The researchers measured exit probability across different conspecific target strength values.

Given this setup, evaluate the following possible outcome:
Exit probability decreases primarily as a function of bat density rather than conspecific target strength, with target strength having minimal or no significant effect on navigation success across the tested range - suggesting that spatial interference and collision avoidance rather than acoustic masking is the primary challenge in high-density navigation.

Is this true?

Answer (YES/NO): NO